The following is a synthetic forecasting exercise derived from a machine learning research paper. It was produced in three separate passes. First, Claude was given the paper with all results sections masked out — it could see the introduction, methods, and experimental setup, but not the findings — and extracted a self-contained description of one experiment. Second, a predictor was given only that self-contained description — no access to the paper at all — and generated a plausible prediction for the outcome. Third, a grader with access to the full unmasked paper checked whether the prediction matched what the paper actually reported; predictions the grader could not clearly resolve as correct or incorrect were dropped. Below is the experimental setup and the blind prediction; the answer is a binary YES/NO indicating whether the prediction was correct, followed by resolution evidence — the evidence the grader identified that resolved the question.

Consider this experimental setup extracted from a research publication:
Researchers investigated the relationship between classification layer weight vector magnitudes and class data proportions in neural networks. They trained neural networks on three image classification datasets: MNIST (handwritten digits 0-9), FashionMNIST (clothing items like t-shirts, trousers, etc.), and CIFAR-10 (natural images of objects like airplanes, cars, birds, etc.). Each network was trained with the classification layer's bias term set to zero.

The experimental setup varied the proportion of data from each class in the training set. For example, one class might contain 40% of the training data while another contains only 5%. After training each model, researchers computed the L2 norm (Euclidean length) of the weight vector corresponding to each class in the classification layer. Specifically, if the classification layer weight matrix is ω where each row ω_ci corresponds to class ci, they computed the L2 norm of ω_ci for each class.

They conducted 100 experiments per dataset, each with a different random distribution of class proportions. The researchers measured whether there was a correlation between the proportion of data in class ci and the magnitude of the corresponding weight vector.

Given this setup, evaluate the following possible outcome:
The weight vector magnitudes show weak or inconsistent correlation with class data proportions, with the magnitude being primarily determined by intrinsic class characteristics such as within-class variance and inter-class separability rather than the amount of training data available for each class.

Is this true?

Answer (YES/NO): NO